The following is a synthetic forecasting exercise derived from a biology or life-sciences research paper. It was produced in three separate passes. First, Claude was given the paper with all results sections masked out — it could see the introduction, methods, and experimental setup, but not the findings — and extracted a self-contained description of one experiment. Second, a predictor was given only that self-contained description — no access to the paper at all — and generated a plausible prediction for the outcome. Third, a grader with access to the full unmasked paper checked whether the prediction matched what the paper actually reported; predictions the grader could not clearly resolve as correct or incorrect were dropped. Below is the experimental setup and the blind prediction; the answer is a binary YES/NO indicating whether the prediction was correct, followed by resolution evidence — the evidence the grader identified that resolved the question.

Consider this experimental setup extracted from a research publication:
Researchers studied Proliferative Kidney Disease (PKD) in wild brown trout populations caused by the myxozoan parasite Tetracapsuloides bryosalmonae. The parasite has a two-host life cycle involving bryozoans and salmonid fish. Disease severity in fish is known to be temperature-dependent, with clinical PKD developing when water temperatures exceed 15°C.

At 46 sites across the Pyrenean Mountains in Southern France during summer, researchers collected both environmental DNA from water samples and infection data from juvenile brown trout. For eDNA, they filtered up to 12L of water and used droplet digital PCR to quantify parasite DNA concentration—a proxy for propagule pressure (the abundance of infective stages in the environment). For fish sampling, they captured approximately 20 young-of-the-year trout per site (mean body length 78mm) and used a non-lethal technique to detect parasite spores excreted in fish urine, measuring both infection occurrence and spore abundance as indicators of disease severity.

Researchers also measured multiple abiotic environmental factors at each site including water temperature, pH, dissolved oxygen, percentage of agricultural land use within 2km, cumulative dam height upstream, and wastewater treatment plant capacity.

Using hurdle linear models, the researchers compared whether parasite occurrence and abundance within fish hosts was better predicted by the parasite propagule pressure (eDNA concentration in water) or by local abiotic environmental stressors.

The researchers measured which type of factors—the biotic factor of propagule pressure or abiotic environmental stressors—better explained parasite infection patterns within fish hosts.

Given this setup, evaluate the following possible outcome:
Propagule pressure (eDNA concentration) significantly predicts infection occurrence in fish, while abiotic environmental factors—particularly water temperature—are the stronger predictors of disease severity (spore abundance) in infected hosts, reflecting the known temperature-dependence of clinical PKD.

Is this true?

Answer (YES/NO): YES